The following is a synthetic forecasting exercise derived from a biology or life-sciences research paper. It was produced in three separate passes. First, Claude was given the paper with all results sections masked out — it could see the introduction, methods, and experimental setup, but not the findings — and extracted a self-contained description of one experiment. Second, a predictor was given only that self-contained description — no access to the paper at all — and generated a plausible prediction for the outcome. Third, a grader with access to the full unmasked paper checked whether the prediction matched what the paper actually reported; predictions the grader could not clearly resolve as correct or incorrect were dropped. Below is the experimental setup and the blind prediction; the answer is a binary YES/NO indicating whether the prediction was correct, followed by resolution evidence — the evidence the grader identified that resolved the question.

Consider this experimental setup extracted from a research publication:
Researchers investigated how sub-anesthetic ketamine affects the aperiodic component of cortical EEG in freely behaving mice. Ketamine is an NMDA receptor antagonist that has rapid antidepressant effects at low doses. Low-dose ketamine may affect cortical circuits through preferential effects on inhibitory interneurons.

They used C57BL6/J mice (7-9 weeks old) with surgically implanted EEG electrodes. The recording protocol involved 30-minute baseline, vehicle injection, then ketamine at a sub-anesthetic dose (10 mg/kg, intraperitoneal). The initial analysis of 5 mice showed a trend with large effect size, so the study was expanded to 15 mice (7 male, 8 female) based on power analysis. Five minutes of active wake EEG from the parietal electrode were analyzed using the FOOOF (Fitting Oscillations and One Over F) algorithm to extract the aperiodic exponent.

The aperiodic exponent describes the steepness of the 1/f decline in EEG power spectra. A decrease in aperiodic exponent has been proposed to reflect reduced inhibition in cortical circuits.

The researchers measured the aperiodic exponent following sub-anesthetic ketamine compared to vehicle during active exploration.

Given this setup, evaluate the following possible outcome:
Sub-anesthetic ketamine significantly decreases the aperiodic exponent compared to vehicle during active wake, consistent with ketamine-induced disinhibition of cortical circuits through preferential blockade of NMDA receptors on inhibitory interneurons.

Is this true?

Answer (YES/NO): NO